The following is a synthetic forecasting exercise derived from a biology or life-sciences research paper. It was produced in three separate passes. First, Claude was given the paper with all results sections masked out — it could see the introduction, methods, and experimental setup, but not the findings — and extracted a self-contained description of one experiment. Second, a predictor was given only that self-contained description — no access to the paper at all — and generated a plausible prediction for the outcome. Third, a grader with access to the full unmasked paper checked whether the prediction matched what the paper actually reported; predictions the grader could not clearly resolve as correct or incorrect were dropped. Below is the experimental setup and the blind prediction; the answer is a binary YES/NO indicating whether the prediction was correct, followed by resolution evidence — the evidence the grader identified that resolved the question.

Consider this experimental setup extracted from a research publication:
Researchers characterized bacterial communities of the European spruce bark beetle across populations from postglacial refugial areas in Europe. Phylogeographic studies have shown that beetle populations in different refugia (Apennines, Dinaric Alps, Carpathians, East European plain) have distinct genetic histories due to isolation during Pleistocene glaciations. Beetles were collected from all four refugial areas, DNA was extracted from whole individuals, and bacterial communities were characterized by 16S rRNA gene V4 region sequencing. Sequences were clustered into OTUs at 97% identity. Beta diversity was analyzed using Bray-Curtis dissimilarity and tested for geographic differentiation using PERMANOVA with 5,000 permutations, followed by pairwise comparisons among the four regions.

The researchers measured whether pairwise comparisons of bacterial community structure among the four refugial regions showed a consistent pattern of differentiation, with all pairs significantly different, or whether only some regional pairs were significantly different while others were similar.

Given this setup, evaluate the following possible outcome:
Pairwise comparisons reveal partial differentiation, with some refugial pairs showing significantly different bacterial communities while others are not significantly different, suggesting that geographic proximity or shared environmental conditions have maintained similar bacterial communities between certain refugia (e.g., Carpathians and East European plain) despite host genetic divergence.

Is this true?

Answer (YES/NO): NO